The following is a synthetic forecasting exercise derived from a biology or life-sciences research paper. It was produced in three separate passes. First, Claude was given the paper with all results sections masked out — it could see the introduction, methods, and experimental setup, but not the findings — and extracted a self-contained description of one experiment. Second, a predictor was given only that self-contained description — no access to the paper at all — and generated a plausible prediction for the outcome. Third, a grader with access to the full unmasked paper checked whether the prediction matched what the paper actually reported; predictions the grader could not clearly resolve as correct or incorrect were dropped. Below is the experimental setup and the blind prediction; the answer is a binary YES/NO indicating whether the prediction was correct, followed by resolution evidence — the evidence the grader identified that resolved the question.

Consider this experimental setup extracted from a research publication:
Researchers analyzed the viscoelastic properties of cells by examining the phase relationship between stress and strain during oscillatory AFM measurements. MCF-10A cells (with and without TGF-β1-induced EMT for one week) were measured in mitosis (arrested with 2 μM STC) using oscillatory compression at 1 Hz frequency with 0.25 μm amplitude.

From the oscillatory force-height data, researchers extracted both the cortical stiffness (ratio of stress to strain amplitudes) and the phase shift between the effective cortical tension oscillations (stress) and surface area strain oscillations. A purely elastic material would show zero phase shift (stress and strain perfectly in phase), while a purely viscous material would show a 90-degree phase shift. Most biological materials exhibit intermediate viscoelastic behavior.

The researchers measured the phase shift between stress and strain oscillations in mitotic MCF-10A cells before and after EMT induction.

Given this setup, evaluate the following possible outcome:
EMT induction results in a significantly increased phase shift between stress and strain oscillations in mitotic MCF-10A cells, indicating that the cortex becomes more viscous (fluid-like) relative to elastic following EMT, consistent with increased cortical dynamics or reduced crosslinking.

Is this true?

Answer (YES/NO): NO